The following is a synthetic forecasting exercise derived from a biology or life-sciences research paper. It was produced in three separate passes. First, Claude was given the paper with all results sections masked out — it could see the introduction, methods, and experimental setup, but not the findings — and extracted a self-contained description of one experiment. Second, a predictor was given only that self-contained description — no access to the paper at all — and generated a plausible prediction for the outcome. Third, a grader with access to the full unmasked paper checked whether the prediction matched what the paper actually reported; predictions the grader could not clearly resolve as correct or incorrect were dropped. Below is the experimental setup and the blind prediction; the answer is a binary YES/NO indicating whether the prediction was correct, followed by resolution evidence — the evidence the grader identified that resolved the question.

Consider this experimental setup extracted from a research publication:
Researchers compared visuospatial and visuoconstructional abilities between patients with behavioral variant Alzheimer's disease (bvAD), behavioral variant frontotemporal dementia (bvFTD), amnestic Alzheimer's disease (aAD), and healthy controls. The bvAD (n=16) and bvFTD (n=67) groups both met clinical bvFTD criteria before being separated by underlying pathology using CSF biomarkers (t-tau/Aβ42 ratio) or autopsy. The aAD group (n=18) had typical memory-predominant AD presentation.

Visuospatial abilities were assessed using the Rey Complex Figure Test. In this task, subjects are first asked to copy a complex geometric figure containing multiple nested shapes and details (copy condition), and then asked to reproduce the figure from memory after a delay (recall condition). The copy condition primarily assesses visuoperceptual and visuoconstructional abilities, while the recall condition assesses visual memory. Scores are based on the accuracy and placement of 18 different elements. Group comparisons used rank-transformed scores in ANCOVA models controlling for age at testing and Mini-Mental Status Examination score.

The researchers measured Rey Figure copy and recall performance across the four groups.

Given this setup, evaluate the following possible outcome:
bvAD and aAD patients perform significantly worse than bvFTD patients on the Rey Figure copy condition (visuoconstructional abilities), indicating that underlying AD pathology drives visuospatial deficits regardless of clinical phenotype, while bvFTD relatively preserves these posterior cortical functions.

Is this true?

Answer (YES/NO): NO